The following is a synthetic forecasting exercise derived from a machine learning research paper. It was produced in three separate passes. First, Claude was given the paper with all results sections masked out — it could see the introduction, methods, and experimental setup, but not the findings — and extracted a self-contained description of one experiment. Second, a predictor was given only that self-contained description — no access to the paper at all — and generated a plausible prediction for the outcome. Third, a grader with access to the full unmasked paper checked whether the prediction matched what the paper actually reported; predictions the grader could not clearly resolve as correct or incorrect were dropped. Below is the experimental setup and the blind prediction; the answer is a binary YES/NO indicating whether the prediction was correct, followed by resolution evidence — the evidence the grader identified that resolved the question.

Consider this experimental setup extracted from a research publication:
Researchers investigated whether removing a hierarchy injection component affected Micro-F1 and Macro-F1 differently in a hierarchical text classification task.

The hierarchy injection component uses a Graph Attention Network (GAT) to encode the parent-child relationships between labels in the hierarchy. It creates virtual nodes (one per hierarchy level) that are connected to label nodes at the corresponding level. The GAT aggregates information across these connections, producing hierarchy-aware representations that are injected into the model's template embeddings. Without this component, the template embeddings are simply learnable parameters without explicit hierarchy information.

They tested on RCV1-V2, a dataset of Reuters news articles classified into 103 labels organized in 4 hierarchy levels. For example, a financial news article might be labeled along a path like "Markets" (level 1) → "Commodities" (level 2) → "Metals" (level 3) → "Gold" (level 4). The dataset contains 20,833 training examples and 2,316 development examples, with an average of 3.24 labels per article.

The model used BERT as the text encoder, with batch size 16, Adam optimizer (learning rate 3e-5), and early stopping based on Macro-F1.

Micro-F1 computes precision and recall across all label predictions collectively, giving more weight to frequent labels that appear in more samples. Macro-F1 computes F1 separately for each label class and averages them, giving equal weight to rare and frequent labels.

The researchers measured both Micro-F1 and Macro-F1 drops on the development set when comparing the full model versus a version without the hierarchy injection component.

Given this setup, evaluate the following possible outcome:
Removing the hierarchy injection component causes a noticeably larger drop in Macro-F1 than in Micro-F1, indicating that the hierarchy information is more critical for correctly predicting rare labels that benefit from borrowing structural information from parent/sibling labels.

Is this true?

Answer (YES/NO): YES